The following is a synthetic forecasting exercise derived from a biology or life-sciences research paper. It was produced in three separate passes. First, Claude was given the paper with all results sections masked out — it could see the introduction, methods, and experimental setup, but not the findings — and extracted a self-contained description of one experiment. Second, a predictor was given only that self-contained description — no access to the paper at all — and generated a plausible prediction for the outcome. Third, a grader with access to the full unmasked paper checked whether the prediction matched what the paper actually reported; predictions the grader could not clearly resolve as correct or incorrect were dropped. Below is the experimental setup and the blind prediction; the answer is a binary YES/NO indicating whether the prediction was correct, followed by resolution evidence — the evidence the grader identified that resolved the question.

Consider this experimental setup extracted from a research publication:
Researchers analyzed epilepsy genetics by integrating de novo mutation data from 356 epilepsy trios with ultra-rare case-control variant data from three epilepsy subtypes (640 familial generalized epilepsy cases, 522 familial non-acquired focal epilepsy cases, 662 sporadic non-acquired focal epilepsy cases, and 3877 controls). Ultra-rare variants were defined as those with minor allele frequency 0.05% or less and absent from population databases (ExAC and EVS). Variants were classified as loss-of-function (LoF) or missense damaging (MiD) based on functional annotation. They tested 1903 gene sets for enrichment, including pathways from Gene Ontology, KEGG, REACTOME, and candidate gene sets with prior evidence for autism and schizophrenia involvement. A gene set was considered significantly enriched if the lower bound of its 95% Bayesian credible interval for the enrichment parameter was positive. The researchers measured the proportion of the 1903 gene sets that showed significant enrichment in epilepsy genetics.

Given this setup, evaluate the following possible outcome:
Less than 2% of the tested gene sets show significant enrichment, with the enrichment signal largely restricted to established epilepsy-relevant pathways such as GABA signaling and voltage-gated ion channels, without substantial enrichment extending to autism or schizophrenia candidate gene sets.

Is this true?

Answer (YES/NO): NO